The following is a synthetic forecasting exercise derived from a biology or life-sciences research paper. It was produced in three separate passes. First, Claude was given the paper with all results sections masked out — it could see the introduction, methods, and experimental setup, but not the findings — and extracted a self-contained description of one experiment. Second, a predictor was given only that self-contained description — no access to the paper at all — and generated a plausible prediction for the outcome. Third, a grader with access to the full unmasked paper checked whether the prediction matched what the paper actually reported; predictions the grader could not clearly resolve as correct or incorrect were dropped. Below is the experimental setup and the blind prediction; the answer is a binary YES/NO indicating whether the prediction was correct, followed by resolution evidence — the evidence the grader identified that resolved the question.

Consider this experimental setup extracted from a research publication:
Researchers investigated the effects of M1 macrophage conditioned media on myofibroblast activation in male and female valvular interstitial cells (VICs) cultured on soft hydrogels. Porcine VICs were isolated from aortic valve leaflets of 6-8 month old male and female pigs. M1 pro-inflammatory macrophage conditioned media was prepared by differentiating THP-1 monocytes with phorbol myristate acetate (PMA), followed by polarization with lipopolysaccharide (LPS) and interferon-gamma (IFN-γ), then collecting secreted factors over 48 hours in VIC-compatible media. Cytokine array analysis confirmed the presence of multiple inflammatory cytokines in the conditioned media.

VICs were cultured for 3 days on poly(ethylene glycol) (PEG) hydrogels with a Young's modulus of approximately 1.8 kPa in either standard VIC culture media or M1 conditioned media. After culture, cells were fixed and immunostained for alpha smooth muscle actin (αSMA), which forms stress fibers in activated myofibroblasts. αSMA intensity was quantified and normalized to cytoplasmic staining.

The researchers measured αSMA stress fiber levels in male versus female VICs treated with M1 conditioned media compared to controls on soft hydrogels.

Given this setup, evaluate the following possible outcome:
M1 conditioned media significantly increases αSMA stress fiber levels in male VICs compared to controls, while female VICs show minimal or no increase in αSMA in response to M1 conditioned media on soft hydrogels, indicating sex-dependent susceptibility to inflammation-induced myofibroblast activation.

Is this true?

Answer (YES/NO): NO